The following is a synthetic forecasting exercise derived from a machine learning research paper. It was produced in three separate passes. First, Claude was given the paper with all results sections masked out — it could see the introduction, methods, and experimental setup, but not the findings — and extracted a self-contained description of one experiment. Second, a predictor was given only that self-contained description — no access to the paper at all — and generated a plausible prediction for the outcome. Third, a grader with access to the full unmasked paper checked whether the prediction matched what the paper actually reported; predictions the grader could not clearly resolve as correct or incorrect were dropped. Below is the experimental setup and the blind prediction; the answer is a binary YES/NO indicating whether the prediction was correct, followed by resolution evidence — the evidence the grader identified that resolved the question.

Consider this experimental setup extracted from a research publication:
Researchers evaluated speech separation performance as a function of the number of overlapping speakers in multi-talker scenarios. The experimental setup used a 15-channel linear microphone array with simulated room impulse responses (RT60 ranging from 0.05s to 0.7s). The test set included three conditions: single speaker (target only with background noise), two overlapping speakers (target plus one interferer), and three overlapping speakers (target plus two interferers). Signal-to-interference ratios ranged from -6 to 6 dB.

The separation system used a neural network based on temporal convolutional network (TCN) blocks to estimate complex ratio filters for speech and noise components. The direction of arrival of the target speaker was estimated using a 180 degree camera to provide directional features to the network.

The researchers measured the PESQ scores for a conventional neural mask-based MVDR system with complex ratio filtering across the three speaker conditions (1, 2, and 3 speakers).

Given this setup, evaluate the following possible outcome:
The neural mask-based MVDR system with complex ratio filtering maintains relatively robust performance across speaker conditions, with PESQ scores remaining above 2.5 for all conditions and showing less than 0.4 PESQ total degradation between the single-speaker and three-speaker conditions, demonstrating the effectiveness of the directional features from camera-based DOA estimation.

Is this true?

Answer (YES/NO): NO